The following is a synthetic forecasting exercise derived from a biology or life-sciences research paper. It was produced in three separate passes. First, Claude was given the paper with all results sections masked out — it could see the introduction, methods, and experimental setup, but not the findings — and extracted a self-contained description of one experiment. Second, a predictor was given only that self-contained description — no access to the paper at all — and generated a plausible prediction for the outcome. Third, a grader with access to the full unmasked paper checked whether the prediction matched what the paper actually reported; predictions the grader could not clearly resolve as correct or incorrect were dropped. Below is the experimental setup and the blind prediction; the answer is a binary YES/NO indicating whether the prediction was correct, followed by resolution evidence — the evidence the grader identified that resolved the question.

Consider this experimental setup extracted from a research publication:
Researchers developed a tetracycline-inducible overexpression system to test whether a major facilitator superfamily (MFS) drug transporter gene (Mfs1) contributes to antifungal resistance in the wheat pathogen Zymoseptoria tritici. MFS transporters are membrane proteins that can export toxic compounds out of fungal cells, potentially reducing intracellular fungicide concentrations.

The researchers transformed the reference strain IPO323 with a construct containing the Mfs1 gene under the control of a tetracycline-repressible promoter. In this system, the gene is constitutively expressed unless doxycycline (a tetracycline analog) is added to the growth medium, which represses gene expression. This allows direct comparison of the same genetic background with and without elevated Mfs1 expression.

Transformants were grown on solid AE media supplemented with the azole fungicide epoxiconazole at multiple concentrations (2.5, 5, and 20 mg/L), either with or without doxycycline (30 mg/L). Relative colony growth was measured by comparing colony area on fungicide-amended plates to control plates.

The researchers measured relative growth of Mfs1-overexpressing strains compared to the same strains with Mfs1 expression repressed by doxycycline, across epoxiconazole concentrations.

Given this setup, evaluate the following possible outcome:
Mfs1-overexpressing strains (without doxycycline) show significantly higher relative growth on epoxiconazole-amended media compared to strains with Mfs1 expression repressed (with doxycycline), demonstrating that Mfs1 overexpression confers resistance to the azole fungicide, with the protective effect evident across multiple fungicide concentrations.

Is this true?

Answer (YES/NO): YES